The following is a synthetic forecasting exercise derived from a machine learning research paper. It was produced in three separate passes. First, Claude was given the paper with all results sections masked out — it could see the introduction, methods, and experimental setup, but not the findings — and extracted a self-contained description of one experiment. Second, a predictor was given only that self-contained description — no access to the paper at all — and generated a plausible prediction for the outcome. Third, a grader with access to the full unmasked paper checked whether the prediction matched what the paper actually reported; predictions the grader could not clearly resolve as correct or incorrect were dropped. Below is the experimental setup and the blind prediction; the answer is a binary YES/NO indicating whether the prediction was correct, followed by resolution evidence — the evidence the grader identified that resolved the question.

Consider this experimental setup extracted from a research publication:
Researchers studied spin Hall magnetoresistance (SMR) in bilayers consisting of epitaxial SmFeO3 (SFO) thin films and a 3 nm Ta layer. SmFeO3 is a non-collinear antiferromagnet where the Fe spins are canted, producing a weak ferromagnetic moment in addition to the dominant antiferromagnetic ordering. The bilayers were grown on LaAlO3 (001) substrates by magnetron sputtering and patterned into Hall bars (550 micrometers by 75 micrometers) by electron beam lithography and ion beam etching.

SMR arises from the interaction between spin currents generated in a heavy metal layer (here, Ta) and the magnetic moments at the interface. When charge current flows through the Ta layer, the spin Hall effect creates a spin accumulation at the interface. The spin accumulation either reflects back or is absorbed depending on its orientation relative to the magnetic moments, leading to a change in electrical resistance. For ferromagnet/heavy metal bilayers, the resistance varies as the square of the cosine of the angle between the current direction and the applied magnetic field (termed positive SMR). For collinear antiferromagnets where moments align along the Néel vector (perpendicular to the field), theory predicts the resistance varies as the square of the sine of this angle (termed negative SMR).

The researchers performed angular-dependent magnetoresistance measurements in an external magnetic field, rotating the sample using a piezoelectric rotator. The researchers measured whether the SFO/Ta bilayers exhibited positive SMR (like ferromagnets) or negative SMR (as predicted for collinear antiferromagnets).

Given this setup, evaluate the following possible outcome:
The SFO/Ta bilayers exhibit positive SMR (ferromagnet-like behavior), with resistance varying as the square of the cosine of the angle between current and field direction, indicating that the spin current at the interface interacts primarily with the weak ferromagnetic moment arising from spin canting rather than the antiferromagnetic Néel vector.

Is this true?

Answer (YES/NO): YES